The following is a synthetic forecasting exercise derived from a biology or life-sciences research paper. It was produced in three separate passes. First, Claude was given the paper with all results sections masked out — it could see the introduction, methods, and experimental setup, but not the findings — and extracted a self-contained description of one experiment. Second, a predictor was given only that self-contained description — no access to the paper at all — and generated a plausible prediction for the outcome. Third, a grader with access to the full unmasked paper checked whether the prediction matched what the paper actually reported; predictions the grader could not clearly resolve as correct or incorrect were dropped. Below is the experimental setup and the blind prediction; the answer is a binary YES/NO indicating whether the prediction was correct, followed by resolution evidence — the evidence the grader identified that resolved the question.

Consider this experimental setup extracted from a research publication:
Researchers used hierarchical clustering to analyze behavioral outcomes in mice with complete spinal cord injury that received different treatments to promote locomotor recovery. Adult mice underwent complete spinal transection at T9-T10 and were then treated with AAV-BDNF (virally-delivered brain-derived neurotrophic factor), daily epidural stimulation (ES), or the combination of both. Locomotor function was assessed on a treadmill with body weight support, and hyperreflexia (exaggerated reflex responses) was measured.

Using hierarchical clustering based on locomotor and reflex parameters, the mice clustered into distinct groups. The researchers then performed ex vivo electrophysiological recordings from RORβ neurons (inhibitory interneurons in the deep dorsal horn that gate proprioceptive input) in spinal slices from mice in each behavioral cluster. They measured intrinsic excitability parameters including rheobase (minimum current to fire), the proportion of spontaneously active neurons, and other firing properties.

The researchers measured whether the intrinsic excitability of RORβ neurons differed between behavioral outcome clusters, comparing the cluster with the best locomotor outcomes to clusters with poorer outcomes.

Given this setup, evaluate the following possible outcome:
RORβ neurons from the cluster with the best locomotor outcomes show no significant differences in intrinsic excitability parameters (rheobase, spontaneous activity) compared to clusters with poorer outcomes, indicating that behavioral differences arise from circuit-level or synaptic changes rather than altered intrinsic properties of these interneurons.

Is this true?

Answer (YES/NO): NO